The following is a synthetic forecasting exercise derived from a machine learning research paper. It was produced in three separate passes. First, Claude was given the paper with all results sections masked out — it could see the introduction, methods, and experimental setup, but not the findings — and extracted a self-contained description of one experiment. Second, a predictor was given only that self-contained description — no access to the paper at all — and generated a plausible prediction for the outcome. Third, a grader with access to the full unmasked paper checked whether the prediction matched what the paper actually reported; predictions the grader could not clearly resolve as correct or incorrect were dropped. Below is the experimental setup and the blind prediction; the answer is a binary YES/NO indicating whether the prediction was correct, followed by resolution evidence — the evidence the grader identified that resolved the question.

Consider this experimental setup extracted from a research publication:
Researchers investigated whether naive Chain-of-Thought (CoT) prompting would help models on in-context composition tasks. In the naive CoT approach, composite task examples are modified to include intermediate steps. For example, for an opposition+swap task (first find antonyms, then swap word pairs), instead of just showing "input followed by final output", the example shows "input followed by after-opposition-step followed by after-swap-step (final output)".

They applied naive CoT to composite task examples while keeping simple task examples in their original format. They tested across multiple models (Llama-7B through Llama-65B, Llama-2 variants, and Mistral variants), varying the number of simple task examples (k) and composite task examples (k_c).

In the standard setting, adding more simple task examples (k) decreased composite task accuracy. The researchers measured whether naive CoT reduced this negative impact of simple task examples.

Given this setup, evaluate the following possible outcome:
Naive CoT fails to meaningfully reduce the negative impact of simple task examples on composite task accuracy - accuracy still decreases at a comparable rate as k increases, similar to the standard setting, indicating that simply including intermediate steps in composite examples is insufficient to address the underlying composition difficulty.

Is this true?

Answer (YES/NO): YES